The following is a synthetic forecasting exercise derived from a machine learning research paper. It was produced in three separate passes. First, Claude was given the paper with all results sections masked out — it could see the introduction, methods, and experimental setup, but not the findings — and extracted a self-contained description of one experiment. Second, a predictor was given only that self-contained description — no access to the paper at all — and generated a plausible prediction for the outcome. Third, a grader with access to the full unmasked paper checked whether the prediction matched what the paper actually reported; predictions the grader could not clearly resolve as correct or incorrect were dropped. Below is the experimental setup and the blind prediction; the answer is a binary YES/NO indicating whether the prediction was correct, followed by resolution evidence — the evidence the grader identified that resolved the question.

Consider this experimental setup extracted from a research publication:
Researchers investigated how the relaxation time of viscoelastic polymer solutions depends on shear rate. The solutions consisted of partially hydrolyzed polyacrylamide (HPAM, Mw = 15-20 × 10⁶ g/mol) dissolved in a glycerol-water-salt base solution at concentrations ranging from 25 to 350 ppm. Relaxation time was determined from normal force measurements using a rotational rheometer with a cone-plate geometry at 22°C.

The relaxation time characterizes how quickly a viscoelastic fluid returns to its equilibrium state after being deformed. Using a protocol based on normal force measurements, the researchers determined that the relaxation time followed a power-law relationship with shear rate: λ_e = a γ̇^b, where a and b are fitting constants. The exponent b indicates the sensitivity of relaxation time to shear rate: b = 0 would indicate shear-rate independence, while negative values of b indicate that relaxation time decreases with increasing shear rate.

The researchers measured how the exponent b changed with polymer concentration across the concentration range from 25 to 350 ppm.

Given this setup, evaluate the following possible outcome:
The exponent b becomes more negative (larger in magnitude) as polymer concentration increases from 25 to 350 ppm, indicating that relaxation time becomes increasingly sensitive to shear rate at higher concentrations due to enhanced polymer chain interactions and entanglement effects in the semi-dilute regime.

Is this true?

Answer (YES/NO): YES